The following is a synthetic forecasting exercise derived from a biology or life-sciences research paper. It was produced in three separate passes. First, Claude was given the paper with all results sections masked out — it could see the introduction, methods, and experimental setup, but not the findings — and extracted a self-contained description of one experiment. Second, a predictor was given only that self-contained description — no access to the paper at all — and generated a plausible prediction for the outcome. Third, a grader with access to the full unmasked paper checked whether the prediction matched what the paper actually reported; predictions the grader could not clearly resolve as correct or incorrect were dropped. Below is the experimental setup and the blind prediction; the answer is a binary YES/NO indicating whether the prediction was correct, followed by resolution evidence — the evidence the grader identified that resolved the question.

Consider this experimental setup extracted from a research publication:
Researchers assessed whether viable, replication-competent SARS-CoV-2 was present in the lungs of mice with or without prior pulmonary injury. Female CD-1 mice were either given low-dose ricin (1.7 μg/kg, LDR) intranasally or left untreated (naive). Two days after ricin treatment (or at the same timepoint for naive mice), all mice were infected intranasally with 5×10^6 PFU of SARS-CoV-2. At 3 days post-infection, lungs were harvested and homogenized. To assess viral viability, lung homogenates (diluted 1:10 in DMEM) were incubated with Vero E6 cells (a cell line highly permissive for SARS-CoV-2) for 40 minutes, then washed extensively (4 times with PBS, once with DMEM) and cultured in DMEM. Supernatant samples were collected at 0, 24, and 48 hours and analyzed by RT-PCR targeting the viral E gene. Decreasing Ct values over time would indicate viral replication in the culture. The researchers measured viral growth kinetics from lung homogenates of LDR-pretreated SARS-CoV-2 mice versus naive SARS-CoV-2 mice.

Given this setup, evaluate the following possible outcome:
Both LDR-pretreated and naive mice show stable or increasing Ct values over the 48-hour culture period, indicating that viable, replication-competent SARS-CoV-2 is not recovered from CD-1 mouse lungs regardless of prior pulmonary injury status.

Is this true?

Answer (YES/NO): NO